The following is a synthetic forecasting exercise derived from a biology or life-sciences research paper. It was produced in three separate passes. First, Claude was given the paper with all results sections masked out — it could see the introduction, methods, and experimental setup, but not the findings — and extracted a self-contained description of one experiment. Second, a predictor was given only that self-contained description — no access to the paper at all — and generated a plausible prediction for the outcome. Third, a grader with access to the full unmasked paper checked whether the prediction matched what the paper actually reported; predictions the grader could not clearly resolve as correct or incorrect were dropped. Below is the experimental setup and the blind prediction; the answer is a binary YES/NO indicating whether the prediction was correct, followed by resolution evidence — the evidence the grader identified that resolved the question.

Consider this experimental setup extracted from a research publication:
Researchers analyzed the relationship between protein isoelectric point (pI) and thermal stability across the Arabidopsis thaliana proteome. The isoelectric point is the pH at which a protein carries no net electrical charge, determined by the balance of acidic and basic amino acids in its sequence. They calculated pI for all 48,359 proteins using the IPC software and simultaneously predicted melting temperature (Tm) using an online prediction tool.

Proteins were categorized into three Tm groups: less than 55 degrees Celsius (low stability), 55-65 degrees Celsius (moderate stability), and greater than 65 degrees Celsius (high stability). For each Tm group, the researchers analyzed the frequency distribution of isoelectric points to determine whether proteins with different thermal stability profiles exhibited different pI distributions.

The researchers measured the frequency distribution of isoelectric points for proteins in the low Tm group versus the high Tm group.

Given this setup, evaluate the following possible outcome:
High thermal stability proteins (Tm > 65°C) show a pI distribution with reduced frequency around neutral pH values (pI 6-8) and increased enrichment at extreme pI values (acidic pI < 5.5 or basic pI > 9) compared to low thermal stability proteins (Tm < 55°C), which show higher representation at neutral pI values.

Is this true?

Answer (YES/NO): NO